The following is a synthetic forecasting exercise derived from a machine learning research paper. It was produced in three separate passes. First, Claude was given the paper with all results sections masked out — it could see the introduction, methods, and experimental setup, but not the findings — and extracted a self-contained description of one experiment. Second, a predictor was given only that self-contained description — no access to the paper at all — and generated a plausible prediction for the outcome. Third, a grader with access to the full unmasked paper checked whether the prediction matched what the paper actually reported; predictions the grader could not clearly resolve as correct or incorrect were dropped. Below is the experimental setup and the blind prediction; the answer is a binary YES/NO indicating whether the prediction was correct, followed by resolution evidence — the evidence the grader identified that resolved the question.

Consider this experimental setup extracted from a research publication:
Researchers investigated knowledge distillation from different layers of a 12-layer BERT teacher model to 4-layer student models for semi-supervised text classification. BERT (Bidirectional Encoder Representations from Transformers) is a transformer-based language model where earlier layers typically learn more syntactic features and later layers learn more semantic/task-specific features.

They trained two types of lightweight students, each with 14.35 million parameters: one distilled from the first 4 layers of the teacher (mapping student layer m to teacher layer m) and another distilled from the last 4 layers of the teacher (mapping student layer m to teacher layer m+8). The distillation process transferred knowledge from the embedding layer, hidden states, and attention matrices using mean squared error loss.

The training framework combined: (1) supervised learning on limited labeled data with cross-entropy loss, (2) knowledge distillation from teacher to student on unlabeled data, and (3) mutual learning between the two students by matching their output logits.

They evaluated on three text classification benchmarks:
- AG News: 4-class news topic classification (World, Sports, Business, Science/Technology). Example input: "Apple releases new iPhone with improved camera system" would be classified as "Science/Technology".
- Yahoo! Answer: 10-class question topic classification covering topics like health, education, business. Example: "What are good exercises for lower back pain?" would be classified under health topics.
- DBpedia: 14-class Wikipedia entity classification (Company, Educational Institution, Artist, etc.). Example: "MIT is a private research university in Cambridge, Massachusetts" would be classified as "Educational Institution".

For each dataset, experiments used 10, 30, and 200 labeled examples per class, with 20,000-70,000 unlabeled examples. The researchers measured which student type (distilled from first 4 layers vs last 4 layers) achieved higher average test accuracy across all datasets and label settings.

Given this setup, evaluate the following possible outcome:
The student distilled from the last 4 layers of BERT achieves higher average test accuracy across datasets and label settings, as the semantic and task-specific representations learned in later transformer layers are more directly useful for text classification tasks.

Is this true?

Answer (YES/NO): YES